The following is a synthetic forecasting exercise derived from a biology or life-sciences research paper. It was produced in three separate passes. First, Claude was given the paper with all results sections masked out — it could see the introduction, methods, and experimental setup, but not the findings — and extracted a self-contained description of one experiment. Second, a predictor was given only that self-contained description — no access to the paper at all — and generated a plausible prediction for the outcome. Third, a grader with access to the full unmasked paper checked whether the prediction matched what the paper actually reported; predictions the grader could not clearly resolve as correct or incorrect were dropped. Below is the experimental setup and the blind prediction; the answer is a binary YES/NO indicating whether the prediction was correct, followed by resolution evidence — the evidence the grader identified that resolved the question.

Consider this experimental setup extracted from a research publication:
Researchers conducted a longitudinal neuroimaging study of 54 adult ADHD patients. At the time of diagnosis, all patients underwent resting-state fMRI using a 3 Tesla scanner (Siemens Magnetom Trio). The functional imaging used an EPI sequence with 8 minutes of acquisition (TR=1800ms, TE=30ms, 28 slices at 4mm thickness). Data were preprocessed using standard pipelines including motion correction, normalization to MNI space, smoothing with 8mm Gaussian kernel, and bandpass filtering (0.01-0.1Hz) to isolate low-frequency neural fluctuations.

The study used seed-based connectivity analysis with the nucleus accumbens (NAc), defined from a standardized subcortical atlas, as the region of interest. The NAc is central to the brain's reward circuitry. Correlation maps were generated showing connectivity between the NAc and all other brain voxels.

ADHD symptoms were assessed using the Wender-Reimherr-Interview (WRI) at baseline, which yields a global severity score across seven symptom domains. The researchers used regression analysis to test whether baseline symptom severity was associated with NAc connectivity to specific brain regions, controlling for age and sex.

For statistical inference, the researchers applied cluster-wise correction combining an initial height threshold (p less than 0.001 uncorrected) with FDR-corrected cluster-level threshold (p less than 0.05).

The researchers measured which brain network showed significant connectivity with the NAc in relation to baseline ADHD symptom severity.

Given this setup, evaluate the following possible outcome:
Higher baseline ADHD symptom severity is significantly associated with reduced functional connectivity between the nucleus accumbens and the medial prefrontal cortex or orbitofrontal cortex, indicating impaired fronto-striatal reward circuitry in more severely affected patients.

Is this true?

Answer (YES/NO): NO